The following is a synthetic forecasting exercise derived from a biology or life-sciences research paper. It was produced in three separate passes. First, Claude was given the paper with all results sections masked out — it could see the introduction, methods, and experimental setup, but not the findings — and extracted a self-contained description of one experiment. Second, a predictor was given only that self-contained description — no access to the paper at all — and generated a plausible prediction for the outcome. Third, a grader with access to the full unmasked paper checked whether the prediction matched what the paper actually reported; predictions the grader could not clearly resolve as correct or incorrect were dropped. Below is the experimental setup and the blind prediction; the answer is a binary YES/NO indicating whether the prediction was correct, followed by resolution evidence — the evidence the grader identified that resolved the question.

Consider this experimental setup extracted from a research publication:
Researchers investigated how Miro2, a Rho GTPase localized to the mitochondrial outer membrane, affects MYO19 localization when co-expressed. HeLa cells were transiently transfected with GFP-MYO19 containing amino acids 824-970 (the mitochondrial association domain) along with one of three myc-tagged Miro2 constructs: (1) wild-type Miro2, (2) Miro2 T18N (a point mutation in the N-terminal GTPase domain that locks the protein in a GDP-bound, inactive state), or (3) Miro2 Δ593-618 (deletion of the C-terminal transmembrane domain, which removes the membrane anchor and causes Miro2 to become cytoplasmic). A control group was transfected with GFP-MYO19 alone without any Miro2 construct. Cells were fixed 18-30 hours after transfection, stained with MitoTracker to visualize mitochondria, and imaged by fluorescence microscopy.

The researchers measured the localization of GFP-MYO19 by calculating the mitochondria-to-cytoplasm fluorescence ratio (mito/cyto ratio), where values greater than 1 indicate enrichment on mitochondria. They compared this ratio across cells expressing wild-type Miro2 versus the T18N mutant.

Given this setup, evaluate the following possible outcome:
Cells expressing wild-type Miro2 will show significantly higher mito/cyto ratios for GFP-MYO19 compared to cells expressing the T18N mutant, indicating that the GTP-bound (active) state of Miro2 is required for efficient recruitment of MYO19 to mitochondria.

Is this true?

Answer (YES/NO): YES